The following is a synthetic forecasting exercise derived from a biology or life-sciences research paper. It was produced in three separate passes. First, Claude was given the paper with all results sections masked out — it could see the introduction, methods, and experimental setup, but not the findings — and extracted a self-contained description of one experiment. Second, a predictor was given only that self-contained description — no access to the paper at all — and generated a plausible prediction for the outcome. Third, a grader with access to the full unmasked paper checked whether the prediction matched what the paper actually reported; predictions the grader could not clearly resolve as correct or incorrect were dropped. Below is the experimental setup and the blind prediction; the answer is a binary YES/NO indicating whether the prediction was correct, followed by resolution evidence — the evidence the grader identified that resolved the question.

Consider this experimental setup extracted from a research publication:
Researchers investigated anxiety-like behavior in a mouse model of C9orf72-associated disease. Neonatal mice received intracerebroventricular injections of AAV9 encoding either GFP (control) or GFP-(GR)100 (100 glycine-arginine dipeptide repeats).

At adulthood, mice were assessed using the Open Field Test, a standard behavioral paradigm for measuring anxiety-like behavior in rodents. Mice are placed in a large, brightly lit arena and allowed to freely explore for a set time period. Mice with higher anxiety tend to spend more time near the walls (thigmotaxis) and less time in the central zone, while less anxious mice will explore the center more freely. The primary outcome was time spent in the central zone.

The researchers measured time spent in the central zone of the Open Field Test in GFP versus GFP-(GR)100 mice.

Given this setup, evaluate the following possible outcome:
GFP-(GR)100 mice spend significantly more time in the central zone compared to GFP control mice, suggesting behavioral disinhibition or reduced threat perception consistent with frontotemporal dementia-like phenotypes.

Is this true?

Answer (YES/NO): NO